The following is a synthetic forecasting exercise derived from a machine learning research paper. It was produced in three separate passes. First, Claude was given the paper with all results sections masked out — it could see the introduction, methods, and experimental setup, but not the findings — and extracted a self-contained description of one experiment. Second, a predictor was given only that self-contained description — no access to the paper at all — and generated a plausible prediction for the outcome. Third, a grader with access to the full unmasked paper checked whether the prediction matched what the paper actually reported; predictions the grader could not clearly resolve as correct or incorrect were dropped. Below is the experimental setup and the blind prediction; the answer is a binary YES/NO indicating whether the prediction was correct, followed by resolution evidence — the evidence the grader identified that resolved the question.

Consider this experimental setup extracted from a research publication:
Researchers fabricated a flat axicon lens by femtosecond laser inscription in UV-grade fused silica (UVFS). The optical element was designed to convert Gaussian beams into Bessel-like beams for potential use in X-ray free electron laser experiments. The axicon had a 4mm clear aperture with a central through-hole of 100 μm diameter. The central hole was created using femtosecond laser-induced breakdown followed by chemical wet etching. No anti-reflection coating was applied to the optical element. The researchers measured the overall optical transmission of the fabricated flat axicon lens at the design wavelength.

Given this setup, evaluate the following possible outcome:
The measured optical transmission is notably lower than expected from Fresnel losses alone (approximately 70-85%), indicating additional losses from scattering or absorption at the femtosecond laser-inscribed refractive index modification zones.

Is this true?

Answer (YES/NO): NO